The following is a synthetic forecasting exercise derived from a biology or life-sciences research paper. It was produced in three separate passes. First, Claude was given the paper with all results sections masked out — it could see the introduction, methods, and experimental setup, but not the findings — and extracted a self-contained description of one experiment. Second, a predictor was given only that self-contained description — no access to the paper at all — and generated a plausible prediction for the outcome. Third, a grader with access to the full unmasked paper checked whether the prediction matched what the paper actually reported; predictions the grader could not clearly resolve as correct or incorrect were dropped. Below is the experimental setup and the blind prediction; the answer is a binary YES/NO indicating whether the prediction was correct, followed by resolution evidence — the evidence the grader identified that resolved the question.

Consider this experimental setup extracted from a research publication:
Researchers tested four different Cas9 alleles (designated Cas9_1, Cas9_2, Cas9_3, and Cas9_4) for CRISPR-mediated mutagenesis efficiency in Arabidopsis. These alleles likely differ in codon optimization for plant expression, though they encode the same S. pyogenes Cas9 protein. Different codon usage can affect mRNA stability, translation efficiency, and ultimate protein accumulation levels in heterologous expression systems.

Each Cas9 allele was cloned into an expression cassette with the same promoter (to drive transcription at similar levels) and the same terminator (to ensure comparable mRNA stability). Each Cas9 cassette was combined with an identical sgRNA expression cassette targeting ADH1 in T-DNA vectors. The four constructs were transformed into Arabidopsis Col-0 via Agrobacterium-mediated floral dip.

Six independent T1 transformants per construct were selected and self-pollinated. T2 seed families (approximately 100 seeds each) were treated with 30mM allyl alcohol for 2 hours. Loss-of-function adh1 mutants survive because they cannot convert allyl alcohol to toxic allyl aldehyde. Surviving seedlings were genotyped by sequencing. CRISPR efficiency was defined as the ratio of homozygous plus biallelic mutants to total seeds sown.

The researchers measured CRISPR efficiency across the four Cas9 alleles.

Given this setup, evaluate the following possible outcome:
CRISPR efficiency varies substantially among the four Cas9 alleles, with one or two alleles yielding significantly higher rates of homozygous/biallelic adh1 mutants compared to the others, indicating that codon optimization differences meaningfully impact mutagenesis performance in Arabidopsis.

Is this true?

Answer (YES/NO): YES